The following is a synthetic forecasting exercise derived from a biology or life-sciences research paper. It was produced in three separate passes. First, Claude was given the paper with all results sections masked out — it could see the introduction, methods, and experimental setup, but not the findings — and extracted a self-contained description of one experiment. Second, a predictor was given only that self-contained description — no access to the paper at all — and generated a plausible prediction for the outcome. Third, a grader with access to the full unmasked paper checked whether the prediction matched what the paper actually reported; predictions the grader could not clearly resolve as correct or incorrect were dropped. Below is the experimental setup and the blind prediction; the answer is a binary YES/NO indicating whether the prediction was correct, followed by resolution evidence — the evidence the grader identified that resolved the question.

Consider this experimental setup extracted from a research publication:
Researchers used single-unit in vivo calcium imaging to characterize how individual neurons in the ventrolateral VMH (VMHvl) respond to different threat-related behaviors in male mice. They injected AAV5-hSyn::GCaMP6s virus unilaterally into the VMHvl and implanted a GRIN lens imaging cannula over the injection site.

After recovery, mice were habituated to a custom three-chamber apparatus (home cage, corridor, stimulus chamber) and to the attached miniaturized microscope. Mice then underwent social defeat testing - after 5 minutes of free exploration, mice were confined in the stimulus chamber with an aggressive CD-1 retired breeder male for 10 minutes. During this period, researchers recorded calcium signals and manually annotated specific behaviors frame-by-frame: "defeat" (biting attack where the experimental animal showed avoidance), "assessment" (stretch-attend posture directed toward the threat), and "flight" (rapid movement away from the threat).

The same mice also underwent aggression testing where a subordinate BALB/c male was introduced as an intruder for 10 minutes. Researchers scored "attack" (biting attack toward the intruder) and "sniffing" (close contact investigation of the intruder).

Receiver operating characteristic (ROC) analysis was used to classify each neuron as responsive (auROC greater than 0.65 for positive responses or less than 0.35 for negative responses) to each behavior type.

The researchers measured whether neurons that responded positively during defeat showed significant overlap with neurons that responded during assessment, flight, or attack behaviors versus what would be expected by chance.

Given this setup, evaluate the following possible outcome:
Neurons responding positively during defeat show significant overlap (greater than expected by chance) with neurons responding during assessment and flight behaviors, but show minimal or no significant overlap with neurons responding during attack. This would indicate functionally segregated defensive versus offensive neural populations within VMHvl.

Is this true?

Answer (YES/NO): NO